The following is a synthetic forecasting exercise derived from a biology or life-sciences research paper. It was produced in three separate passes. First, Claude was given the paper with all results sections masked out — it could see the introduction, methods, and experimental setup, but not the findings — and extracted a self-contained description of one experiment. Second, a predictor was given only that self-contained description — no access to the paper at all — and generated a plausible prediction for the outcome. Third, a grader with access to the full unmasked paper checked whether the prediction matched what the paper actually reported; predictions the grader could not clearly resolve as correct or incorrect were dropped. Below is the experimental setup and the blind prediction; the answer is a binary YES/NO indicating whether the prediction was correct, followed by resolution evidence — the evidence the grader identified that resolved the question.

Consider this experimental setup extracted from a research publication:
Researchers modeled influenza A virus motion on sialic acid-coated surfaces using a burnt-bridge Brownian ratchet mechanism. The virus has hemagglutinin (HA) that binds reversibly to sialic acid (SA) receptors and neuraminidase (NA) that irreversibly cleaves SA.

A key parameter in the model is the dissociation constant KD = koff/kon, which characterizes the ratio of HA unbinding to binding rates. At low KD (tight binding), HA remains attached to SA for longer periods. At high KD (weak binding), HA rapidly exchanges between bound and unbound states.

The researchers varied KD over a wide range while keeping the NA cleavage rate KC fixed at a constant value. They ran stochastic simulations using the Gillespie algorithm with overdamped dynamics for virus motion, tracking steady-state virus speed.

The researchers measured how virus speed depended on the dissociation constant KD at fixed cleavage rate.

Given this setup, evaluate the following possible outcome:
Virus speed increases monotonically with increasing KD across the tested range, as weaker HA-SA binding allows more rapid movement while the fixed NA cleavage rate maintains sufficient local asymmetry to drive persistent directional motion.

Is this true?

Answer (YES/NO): NO